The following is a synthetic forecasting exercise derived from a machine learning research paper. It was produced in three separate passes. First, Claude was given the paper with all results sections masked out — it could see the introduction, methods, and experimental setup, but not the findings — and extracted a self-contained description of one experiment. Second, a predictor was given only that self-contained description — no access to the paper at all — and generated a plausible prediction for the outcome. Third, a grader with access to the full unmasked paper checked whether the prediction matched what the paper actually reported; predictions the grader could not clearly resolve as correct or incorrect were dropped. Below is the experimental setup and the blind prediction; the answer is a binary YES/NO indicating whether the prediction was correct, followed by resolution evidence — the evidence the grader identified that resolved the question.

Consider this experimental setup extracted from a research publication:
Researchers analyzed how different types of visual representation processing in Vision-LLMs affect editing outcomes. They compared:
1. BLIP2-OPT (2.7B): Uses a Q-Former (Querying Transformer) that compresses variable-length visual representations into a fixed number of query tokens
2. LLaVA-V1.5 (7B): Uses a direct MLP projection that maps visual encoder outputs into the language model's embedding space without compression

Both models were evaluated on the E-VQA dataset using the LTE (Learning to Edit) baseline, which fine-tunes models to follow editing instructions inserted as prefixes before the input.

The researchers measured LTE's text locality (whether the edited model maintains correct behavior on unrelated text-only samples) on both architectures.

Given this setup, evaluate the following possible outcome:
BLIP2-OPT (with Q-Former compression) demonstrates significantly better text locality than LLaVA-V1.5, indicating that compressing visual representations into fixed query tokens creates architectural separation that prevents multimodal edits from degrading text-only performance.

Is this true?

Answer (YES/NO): NO